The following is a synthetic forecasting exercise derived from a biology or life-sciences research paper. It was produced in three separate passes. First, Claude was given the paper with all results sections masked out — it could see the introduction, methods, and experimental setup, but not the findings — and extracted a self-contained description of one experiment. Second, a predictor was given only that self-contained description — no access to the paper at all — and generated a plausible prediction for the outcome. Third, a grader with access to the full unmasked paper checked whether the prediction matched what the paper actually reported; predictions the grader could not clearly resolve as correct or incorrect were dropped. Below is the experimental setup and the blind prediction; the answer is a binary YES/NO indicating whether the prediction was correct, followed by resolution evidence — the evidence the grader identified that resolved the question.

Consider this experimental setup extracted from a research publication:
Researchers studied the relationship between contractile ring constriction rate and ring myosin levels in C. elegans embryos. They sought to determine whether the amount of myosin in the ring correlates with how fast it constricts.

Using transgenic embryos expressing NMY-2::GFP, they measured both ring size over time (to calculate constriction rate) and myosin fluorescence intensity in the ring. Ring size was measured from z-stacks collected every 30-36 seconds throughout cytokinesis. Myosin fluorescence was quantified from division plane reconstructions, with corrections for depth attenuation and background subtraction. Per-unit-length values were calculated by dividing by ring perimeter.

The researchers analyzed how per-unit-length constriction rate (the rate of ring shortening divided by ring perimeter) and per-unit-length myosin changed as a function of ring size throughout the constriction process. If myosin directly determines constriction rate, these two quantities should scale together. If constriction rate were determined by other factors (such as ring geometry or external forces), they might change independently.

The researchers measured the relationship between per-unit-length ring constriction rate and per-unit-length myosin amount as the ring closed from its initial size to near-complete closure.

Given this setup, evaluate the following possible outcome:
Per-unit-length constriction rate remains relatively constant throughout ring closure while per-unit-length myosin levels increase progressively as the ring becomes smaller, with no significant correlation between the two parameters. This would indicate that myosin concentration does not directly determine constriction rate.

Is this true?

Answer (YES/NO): NO